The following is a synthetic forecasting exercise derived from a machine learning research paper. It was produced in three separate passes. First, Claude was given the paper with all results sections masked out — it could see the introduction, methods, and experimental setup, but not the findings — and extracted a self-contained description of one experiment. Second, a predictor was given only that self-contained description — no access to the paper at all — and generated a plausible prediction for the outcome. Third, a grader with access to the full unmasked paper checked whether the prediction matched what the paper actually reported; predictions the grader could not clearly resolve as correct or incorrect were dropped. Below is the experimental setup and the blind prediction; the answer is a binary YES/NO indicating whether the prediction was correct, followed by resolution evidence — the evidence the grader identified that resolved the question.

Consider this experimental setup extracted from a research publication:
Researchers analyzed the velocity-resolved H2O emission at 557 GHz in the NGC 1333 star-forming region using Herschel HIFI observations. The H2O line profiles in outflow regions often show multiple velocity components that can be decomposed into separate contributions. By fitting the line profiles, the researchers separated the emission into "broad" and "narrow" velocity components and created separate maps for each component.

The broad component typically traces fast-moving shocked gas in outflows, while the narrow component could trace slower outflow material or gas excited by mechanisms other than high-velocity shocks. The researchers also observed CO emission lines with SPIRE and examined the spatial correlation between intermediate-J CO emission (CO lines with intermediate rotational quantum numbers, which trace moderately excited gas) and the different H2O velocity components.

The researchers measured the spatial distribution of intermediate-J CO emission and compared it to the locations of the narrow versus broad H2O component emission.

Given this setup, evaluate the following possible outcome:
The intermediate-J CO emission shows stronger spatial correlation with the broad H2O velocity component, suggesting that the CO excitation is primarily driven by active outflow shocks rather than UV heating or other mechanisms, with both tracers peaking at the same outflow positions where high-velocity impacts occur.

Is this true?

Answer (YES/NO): NO